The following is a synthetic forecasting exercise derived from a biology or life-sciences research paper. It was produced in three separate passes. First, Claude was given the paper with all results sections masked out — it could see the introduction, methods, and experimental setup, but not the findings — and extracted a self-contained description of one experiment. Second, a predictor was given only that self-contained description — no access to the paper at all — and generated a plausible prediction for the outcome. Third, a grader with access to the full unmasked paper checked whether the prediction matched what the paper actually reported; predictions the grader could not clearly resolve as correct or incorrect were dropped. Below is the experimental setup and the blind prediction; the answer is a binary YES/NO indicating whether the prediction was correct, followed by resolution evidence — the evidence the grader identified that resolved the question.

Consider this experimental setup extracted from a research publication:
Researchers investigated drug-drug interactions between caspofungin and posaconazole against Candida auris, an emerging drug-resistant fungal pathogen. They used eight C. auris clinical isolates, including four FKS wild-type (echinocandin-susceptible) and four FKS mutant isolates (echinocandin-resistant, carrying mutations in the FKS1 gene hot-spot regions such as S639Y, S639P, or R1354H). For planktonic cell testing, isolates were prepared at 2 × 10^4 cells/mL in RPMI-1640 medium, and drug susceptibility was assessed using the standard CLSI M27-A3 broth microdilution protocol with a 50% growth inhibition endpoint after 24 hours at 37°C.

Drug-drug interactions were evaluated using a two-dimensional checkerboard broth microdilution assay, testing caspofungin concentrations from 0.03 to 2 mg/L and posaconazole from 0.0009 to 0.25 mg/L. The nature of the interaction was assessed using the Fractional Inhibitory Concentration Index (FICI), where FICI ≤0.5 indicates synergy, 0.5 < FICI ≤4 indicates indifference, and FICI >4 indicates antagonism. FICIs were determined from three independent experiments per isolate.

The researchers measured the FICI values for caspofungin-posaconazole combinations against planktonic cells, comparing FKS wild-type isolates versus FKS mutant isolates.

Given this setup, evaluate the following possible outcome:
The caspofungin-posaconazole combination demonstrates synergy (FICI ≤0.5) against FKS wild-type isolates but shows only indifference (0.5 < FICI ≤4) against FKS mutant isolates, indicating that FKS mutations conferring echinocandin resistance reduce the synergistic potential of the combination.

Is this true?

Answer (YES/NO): NO